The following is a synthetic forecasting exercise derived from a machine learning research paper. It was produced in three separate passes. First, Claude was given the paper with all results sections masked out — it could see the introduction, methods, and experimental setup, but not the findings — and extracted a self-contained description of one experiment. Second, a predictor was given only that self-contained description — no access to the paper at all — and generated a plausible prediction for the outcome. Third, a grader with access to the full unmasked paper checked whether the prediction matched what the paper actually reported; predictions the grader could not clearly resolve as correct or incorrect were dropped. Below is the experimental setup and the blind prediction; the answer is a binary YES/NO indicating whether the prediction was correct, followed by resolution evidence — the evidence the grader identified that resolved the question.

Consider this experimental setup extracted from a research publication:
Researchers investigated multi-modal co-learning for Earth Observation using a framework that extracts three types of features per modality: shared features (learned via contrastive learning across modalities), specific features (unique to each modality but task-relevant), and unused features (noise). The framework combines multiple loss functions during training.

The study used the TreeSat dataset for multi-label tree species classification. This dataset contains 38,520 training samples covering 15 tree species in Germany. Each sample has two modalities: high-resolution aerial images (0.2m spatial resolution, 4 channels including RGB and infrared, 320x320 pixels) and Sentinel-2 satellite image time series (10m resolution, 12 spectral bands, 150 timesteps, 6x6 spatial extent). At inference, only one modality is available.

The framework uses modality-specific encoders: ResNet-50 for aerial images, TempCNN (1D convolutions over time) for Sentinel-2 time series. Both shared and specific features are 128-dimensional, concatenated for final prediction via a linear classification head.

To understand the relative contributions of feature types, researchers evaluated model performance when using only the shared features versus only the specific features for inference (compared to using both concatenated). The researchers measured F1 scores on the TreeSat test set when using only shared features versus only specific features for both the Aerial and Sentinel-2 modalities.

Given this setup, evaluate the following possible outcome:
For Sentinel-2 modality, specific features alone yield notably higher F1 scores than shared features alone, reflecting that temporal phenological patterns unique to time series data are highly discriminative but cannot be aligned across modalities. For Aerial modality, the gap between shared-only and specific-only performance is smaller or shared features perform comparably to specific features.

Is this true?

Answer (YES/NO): YES